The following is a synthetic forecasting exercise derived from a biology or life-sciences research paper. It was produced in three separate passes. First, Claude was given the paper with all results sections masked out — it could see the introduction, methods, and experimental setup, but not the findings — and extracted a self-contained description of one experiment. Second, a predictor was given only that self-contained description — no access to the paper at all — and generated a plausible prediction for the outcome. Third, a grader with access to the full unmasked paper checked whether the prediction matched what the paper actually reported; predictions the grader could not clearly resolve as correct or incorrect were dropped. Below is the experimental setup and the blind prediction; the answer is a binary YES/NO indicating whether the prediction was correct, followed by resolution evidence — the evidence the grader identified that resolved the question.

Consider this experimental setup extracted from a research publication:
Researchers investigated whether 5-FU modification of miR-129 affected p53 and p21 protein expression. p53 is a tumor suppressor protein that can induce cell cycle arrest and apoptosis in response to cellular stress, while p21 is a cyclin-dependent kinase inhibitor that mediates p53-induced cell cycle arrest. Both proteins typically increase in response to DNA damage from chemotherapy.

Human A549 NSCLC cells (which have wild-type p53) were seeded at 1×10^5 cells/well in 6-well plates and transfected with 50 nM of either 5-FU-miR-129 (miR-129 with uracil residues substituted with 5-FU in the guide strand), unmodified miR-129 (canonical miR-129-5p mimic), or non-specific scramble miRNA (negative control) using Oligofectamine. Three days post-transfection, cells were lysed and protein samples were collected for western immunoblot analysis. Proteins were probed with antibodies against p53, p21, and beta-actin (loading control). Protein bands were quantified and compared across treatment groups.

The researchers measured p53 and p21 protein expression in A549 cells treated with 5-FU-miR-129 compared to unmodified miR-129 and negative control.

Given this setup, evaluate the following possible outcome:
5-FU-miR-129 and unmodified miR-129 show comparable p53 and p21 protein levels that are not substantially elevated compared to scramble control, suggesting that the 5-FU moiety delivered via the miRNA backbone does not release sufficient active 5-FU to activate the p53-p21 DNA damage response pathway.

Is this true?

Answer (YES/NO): NO